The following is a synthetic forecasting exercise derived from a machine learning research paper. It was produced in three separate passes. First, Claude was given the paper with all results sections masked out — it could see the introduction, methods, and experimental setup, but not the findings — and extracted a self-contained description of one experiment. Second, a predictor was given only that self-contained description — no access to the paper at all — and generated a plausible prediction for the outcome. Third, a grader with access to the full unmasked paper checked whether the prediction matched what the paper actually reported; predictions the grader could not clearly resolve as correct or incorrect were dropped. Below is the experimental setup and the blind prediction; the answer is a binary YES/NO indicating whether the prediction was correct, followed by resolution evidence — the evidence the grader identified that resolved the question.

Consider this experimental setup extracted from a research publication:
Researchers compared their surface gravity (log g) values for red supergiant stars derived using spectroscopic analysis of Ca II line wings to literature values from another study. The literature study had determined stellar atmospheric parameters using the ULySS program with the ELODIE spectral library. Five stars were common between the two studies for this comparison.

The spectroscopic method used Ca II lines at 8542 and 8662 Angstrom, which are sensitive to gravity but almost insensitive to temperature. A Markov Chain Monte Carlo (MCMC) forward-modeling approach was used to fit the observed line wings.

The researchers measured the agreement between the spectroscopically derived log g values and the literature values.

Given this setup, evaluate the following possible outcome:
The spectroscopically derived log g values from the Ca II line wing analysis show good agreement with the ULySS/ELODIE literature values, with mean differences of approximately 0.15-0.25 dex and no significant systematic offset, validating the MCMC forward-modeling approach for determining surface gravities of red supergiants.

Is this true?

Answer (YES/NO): NO